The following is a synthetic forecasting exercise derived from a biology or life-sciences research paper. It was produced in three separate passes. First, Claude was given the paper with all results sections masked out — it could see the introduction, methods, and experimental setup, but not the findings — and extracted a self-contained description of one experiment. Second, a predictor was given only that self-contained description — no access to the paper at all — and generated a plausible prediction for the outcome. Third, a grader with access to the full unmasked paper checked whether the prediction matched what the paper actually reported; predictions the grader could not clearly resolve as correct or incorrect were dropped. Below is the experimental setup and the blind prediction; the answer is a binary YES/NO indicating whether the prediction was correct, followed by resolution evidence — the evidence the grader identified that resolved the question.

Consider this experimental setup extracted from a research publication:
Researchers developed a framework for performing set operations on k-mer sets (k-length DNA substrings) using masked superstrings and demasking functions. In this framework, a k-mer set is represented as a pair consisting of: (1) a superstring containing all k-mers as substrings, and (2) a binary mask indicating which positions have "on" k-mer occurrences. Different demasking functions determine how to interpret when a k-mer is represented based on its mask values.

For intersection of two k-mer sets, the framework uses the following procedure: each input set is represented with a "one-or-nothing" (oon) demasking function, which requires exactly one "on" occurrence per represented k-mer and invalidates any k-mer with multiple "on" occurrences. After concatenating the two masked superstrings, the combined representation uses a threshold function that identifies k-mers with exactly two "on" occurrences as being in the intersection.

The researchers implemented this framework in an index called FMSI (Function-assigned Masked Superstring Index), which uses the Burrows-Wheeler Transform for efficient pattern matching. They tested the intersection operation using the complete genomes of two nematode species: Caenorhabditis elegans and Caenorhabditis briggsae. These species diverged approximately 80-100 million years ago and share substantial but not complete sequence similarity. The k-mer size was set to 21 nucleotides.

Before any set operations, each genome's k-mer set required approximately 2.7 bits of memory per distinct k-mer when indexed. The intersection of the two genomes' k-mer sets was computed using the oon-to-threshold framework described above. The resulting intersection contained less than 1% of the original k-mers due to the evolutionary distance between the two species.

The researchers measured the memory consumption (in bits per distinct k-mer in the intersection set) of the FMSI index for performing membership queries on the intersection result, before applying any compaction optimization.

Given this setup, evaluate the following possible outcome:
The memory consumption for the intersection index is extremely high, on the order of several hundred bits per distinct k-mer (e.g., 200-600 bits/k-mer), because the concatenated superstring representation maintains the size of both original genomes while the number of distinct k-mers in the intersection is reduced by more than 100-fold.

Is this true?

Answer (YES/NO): YES